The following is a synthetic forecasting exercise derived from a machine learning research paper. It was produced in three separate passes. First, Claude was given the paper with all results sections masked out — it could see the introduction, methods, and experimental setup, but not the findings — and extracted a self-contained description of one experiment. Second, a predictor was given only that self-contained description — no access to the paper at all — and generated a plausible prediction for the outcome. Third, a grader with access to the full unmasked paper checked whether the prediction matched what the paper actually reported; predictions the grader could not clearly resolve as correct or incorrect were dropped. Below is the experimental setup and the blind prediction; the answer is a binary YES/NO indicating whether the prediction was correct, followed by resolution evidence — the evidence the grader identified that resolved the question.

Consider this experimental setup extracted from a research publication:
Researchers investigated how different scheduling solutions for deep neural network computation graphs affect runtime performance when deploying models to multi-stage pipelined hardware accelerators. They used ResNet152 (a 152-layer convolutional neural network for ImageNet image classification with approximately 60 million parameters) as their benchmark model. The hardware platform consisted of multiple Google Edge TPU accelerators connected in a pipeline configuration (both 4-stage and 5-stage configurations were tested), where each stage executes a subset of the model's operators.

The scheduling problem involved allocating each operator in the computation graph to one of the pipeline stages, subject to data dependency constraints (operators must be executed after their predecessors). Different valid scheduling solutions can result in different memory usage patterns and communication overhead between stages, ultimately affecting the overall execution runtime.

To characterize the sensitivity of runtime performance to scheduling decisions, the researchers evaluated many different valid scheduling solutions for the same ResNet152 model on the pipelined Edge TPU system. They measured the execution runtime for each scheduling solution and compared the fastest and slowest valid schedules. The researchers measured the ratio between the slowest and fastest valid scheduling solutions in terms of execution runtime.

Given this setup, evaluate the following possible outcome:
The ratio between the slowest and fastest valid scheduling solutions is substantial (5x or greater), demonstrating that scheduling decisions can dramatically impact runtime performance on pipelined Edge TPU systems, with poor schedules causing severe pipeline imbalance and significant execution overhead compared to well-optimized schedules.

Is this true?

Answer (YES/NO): NO